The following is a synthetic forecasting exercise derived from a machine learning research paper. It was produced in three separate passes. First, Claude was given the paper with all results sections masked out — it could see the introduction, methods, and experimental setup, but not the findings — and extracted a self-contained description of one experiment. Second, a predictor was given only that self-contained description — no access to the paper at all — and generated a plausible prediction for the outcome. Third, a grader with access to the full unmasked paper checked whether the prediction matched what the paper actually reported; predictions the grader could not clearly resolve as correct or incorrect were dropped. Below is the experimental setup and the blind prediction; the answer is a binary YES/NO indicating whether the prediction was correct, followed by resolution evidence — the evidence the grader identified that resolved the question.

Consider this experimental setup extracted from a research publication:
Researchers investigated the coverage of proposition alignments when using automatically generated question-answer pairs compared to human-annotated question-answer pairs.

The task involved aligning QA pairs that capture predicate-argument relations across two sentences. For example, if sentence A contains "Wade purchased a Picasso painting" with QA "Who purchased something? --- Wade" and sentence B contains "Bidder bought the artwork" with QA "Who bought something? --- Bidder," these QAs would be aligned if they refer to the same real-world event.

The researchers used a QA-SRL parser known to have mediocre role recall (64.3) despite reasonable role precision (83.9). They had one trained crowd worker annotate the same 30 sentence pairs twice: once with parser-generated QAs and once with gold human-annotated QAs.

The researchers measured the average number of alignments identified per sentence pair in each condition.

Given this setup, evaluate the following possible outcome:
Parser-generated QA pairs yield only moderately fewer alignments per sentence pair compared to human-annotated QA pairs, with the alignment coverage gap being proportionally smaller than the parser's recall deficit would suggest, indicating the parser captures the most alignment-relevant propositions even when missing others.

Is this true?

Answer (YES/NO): YES